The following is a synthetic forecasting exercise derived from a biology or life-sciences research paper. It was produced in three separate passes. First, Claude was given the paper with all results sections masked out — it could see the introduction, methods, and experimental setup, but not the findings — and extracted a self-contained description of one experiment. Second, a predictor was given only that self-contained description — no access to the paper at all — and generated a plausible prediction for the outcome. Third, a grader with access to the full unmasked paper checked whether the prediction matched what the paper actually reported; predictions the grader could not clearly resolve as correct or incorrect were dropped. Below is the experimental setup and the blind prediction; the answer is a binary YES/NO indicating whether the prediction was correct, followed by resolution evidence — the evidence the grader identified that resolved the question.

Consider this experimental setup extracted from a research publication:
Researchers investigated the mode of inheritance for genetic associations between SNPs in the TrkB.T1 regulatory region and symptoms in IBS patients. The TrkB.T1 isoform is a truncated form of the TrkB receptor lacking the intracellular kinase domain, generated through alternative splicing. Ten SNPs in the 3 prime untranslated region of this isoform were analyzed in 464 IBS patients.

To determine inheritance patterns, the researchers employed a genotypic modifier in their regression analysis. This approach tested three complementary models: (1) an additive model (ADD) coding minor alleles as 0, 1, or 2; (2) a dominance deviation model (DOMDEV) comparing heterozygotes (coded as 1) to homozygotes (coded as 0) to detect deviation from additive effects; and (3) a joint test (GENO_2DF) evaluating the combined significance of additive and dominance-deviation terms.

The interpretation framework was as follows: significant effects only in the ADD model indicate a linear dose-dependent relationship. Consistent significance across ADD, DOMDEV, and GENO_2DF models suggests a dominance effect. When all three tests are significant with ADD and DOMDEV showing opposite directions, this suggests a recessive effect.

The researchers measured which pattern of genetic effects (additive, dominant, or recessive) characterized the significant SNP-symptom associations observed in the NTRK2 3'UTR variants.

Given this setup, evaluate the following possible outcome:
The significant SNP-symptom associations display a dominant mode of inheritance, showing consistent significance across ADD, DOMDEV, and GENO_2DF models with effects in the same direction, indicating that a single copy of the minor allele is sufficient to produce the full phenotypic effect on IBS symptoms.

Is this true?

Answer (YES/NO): NO